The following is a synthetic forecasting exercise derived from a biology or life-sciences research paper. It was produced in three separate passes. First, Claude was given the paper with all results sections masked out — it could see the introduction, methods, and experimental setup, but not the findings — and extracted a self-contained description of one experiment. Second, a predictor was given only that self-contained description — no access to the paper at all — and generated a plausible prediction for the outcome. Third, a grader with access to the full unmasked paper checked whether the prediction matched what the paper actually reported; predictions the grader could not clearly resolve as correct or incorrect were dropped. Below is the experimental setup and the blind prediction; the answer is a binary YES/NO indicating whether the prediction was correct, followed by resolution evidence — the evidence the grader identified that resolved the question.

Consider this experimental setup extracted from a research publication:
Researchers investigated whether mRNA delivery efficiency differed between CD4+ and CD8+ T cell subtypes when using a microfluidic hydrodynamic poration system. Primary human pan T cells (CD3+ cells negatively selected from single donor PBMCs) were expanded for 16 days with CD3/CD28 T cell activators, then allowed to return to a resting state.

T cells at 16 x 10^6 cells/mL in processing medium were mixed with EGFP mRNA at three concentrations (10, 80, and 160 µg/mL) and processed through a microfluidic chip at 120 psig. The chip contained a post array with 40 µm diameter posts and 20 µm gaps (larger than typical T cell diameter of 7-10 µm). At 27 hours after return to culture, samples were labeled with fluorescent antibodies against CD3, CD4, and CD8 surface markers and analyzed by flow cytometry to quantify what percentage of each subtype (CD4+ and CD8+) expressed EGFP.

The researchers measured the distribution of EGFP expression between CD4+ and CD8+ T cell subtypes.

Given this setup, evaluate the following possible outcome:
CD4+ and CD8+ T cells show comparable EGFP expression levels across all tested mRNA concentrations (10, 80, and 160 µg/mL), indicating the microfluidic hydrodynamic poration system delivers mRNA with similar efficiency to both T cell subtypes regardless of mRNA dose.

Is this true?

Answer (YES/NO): YES